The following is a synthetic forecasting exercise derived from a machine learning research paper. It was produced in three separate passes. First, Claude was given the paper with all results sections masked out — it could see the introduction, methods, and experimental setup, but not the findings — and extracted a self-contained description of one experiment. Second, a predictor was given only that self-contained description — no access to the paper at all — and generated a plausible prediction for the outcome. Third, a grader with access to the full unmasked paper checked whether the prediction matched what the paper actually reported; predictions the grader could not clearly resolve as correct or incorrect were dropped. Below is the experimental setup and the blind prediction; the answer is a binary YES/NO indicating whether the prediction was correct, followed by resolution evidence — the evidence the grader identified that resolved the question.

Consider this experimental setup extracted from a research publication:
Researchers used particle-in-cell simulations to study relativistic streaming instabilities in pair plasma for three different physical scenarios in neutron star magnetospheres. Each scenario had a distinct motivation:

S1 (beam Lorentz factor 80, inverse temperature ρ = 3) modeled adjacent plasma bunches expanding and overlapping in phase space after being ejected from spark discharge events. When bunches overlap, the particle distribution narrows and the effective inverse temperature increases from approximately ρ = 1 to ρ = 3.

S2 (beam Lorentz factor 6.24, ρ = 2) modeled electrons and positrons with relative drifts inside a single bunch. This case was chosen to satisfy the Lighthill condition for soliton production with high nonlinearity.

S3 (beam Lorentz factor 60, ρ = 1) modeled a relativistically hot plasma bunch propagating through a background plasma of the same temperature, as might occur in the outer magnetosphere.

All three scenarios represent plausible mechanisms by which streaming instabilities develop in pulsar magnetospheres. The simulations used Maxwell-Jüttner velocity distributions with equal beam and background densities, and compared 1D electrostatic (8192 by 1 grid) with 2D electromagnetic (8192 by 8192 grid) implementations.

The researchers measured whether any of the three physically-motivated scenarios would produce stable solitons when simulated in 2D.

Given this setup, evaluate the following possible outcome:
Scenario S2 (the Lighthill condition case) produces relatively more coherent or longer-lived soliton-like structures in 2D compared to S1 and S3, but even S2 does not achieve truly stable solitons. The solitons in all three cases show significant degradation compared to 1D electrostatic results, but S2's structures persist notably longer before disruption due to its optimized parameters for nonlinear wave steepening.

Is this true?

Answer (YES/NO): NO